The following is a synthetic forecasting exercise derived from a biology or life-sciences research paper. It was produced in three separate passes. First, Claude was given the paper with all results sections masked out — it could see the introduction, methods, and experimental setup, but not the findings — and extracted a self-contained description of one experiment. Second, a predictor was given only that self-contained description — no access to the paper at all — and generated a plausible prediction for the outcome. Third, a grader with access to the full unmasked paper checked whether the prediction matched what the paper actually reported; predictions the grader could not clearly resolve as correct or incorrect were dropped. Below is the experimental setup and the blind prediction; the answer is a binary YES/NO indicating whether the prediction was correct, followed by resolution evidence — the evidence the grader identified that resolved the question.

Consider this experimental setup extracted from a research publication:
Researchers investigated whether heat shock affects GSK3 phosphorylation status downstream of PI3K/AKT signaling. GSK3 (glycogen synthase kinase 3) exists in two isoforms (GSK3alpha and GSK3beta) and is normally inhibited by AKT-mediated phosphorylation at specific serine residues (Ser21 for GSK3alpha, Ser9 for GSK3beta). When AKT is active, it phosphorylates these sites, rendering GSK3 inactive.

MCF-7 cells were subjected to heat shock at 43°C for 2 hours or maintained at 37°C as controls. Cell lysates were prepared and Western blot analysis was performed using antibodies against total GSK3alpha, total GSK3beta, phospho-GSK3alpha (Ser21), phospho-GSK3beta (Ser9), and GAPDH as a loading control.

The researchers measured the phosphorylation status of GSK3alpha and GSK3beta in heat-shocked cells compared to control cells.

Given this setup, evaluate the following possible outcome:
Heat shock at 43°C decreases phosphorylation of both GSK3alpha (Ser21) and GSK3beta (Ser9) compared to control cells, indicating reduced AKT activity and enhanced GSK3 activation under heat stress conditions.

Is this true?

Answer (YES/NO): NO